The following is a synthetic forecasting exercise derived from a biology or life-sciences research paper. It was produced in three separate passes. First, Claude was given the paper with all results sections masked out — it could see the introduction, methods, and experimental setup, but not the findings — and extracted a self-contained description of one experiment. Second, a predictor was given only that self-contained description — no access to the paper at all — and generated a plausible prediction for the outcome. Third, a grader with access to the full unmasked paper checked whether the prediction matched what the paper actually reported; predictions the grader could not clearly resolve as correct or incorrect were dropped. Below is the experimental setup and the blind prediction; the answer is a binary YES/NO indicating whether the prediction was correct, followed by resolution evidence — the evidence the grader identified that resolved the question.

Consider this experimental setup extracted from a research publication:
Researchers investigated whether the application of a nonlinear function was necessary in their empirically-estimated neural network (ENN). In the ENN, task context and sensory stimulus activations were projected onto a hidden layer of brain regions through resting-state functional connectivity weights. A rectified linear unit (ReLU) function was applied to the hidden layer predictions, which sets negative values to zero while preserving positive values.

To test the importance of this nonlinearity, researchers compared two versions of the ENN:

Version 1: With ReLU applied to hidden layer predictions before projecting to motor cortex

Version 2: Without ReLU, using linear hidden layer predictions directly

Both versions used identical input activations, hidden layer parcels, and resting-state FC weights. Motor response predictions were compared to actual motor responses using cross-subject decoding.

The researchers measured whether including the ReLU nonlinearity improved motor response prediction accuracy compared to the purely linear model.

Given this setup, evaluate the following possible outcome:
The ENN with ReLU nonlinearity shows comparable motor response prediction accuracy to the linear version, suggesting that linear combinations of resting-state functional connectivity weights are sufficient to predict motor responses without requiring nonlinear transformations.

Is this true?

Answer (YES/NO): NO